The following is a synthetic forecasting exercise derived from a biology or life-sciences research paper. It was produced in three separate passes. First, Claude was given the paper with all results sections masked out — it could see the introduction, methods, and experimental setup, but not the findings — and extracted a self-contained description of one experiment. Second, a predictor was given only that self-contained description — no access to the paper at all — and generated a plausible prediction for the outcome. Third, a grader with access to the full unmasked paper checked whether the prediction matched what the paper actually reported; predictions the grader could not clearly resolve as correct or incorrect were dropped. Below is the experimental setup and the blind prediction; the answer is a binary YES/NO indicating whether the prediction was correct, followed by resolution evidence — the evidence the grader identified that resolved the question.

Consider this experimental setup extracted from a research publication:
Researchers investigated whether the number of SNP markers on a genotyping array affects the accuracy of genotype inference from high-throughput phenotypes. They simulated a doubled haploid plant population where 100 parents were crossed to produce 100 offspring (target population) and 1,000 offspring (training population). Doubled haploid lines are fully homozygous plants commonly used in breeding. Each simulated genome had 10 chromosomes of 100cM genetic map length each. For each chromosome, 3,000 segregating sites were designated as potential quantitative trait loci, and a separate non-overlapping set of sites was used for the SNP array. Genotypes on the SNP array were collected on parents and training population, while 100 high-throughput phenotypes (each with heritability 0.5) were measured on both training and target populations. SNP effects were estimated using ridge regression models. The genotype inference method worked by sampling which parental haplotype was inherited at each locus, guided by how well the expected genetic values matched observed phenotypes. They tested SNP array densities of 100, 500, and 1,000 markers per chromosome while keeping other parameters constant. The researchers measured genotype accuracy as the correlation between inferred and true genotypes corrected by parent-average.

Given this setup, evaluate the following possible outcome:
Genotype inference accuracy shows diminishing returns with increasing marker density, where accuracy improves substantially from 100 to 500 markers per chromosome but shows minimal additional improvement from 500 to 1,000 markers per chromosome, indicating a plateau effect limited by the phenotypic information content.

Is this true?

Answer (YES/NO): NO